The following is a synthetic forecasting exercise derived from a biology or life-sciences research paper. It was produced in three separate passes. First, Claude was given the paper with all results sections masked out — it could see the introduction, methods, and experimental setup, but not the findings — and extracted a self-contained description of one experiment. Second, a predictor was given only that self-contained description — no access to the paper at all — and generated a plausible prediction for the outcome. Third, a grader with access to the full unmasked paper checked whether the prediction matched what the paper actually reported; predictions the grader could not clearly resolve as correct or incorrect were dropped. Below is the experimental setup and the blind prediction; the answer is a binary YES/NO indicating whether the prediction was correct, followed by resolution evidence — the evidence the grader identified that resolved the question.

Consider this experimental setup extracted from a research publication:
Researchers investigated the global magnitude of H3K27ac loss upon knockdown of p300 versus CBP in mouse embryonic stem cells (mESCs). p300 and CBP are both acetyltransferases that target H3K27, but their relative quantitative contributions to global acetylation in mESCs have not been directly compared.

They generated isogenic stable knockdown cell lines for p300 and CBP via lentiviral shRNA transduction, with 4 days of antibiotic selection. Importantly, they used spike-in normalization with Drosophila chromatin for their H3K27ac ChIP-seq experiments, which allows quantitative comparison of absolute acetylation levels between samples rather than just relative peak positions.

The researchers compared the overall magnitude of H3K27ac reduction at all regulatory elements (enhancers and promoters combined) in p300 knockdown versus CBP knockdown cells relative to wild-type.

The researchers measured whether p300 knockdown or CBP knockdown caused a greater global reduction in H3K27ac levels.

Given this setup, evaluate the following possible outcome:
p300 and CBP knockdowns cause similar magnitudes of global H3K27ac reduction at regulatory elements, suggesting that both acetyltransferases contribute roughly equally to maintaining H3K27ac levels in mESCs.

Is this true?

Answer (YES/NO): NO